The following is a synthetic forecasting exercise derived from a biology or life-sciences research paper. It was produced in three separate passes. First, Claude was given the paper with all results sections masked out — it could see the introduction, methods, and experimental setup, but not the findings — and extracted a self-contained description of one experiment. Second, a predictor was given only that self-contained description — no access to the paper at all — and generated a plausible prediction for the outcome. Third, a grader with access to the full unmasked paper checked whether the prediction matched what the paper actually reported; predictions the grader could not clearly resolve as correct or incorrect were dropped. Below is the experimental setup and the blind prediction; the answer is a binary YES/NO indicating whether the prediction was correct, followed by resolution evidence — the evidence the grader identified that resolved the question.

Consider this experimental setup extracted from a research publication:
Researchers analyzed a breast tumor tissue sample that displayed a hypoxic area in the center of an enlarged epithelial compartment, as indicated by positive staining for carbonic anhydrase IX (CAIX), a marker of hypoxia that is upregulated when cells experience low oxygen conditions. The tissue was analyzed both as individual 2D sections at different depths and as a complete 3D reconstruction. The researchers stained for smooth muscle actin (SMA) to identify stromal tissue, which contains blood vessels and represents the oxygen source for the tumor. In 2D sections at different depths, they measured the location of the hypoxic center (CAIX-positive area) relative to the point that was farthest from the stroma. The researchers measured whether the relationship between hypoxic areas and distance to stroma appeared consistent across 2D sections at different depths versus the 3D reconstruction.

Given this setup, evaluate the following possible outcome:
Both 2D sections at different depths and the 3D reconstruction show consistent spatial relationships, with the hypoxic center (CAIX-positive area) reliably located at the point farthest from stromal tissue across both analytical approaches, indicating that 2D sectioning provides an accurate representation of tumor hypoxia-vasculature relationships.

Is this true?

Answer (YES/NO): NO